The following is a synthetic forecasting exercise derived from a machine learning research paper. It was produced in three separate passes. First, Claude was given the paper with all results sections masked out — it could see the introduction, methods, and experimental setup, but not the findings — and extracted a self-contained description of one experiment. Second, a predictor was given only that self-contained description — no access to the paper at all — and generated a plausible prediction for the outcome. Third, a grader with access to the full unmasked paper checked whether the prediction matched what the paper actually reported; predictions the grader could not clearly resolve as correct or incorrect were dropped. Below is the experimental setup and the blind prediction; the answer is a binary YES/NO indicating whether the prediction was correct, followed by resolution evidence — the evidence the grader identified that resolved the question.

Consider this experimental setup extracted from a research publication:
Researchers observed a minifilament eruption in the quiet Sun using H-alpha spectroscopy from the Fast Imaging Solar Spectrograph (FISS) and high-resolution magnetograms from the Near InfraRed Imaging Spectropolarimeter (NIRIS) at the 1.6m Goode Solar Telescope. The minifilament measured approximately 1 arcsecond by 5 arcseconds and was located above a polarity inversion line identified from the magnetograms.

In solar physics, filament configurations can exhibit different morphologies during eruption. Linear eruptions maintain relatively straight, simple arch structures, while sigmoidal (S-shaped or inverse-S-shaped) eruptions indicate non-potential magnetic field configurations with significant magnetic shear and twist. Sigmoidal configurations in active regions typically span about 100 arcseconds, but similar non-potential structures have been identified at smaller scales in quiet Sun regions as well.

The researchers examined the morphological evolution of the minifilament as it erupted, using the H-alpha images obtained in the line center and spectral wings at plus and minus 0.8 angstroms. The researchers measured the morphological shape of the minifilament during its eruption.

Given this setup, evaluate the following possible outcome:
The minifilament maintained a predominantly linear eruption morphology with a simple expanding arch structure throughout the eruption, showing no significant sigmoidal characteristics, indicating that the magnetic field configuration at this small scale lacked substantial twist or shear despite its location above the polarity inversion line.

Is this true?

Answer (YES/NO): NO